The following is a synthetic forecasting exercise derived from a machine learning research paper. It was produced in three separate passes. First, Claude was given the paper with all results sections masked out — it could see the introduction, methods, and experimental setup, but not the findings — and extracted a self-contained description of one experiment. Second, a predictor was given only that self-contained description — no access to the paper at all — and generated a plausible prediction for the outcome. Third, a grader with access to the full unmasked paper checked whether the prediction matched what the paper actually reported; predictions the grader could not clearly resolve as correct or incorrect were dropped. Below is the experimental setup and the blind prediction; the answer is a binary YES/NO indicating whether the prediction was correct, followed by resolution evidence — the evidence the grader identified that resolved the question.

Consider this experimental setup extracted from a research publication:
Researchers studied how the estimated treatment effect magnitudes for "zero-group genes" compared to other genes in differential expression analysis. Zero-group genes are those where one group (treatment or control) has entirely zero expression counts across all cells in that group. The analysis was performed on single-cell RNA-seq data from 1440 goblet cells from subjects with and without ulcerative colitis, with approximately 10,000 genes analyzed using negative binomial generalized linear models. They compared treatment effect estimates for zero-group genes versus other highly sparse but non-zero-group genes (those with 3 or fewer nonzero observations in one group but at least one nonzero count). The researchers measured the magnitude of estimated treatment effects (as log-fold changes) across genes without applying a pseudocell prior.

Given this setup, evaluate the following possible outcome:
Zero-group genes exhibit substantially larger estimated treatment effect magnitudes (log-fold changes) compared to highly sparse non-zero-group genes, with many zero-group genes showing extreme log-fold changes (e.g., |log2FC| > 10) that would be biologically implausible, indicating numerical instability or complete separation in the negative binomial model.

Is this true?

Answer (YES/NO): YES